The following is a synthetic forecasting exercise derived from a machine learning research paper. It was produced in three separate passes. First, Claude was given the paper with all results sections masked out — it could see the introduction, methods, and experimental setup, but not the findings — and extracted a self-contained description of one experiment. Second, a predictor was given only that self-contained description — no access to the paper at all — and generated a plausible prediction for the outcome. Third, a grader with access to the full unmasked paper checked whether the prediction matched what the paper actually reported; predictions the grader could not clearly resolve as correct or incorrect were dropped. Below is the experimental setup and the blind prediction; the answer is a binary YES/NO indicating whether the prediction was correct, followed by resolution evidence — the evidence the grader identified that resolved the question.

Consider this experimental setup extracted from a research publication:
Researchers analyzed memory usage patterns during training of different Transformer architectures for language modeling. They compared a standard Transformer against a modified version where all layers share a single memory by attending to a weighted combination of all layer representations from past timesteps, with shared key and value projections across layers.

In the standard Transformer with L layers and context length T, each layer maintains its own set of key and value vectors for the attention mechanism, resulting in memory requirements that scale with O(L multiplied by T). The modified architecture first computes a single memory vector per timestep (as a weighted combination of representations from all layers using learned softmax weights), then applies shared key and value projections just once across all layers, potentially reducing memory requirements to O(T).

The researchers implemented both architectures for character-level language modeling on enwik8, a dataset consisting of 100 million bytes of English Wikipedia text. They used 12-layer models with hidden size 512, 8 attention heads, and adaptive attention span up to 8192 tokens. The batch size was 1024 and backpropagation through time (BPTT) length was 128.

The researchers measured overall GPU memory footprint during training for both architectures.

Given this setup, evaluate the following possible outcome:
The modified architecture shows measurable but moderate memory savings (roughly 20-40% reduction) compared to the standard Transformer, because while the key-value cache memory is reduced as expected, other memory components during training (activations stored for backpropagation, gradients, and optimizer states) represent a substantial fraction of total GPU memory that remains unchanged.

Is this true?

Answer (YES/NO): NO